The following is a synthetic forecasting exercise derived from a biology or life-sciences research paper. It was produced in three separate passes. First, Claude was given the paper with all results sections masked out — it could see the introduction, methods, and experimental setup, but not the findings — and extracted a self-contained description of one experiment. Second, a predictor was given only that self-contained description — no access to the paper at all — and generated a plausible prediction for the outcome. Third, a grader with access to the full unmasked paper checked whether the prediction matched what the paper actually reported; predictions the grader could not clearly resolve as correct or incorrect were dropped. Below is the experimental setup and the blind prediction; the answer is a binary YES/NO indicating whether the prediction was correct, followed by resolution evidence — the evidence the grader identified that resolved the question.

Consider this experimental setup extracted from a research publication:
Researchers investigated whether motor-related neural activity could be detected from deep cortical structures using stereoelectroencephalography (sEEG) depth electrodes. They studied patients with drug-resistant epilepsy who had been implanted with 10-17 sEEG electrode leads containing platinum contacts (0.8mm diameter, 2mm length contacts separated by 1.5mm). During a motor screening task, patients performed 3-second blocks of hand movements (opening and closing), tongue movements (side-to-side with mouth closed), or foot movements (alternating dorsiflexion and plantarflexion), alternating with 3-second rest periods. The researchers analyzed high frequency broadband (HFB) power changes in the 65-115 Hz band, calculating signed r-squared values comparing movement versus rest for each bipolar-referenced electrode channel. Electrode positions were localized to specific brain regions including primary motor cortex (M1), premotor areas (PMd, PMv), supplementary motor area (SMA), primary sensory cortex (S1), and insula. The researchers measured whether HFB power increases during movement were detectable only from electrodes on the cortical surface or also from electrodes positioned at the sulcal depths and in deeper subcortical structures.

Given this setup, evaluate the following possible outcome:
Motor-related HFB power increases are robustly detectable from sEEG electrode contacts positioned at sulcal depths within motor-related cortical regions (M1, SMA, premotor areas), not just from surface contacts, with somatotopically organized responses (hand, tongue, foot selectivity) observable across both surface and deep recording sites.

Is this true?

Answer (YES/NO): YES